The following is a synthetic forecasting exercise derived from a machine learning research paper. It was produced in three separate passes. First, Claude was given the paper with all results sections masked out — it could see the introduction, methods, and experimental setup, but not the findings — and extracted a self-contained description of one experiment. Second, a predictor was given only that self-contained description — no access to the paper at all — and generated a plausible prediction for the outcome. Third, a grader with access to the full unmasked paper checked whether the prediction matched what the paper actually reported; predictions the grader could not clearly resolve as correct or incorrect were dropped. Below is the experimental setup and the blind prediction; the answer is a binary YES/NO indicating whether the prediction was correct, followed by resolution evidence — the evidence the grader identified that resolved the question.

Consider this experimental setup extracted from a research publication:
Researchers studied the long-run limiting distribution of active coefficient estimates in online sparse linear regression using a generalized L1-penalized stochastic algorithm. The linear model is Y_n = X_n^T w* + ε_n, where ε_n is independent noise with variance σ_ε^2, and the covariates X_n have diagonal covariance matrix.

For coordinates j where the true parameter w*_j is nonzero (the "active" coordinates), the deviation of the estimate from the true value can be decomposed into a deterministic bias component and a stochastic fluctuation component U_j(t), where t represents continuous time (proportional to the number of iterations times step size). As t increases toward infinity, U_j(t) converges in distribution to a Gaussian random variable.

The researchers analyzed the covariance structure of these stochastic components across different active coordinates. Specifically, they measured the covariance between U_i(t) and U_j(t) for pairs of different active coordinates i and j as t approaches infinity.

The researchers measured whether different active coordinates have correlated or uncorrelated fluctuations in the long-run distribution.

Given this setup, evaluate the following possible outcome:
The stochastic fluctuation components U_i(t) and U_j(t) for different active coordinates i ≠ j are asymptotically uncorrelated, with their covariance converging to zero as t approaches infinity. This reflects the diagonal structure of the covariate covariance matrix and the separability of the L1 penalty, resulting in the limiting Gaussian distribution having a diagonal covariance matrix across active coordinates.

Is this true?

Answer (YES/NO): YES